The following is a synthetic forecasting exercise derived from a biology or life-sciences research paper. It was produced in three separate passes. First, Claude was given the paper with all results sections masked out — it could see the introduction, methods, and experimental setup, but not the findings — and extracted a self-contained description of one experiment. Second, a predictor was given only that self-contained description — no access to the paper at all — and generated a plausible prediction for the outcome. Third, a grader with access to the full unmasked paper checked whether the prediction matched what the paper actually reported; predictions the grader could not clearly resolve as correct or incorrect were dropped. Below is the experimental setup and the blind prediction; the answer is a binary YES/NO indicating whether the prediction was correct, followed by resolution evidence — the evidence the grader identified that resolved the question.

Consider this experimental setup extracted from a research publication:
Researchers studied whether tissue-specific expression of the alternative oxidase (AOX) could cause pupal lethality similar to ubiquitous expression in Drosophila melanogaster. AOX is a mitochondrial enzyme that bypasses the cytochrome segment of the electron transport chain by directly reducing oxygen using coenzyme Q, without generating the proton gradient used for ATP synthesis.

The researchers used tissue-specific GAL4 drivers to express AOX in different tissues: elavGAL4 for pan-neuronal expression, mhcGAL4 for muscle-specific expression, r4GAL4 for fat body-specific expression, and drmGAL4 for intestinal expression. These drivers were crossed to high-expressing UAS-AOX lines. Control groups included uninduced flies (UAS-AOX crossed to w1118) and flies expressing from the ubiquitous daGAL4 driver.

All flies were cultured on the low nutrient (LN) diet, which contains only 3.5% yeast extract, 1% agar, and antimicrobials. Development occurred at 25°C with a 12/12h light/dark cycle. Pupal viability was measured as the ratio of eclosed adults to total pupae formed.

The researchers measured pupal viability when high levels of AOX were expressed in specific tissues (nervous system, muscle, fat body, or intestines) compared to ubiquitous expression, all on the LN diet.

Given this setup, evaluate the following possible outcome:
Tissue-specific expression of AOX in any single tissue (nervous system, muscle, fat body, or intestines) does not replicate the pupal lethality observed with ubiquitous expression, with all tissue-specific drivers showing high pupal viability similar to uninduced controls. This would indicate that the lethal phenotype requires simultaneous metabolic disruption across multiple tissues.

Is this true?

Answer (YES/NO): YES